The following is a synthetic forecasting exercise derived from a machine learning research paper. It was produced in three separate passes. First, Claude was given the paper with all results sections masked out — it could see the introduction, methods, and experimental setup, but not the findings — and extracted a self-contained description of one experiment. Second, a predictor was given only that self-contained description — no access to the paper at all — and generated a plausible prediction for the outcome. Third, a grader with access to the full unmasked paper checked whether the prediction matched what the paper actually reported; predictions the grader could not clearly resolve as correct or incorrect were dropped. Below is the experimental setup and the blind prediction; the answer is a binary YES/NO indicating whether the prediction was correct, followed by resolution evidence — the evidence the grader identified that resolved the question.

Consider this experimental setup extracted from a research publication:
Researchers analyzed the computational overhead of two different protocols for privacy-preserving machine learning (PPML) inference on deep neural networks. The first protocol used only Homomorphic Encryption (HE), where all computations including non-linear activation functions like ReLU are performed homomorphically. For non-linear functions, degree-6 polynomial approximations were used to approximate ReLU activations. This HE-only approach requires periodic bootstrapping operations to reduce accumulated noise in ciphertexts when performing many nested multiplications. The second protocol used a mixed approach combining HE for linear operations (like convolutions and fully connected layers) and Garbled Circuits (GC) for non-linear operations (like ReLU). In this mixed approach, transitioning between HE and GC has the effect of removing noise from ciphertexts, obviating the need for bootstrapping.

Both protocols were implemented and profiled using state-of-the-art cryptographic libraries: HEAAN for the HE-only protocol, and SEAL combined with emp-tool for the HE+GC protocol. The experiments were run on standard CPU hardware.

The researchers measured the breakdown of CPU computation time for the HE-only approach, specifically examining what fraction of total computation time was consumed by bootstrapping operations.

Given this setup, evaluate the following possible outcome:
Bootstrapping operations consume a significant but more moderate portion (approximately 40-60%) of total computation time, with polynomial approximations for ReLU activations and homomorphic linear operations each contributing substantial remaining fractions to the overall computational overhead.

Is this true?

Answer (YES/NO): NO